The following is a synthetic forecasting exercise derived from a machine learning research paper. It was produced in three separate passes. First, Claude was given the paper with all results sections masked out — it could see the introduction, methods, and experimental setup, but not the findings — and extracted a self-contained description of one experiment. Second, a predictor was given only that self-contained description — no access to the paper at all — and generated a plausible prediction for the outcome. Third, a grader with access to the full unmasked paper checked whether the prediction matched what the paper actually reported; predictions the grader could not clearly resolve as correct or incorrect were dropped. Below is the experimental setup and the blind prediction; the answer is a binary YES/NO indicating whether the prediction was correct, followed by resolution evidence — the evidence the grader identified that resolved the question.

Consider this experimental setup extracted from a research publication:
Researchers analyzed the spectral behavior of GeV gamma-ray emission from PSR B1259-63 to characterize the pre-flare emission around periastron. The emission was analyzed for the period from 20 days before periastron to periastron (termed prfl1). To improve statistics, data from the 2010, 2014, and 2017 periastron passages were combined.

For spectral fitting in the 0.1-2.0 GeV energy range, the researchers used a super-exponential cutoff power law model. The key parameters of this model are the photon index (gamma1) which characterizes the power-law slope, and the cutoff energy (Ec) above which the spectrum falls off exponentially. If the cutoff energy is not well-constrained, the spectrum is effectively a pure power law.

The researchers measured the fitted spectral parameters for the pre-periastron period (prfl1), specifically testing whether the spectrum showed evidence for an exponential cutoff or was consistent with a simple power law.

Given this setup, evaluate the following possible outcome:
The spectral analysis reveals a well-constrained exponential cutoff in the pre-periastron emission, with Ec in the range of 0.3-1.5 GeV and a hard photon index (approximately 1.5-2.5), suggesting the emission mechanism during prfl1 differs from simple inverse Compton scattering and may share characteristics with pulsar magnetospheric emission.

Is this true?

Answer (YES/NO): NO